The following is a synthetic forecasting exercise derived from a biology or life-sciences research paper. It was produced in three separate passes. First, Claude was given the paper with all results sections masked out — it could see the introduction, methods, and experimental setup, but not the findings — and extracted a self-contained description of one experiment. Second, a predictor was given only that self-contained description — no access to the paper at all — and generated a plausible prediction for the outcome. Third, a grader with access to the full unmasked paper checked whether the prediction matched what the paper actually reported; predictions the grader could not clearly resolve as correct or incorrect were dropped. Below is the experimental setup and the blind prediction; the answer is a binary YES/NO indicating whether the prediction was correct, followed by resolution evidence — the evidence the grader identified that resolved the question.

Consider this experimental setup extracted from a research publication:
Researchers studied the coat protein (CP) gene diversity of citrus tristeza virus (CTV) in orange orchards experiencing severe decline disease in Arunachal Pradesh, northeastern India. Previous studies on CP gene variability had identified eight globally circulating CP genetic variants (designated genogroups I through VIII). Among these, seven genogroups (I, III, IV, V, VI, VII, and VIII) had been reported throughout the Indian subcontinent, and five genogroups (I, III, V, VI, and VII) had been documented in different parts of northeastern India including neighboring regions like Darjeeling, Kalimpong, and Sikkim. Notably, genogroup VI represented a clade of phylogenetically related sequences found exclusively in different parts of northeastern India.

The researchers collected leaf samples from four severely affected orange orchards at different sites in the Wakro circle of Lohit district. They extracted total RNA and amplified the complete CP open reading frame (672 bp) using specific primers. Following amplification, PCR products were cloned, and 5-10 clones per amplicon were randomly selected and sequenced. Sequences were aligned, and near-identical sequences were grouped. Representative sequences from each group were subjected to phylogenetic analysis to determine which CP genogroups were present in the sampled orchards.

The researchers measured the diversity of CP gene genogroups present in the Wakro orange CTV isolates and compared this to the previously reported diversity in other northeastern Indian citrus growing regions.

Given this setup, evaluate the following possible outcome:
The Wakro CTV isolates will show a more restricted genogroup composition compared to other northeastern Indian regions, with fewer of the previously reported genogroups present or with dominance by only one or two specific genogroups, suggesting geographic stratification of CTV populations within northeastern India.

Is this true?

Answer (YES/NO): YES